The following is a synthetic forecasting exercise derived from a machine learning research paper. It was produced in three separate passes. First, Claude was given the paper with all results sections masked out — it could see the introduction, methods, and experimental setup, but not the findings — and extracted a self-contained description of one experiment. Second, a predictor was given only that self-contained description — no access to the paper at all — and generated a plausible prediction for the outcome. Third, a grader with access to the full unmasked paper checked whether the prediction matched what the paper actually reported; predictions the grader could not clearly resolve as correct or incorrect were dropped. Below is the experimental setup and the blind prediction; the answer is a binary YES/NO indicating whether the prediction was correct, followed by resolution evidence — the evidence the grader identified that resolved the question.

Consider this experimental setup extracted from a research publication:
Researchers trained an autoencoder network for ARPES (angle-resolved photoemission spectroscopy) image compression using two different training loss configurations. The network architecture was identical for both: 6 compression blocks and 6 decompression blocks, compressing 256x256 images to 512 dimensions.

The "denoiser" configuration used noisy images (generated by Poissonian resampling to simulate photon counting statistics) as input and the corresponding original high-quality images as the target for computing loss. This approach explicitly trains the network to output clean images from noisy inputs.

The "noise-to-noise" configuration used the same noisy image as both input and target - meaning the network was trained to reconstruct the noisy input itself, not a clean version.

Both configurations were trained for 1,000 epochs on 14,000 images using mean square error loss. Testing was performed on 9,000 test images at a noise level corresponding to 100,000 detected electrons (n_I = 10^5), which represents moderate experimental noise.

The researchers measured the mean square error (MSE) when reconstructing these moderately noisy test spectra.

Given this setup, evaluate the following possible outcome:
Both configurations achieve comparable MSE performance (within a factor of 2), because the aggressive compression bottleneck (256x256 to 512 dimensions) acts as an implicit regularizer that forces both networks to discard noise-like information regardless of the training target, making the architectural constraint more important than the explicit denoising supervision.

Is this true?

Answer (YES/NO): YES